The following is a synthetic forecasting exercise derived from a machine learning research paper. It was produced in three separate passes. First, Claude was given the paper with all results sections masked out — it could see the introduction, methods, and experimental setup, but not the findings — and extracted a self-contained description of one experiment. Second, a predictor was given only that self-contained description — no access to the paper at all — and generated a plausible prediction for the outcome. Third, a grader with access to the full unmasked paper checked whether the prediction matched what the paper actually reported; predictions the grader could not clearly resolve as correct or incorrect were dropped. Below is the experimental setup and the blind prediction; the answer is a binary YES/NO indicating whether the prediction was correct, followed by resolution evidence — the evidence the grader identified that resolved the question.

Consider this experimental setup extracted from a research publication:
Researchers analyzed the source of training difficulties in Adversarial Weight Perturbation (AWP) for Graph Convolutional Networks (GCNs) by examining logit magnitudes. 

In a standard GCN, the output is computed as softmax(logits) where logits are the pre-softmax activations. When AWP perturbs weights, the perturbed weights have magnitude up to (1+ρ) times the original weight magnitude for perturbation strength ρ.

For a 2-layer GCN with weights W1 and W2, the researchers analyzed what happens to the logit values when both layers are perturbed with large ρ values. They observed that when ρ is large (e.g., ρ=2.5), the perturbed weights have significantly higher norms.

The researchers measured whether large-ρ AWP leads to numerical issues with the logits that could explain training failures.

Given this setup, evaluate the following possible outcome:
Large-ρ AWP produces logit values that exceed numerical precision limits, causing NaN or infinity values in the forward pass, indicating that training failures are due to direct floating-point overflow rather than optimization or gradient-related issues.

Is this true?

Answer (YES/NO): NO